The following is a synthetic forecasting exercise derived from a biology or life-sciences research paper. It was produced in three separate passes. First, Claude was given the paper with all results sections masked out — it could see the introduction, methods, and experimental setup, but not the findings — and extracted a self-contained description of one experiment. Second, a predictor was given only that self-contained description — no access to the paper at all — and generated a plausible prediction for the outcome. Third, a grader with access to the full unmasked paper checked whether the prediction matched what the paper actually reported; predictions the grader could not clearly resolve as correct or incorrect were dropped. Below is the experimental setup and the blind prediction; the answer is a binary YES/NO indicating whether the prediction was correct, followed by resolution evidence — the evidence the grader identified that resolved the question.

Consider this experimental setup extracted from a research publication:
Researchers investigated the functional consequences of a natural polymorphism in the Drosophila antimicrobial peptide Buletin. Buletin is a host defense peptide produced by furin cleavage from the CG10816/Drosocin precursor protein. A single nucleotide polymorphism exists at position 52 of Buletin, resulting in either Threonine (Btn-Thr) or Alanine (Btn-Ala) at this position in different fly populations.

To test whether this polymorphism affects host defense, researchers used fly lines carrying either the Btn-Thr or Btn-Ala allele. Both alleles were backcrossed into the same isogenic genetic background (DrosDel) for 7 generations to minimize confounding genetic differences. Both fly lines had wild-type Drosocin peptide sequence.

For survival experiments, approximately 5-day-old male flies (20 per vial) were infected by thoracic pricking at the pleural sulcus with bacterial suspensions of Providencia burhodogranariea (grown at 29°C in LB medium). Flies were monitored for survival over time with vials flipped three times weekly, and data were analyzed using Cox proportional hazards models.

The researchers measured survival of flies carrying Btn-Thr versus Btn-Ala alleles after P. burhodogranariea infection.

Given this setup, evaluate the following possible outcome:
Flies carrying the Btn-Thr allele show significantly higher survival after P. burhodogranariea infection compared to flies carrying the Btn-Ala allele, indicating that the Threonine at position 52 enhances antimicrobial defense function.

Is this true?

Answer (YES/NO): NO